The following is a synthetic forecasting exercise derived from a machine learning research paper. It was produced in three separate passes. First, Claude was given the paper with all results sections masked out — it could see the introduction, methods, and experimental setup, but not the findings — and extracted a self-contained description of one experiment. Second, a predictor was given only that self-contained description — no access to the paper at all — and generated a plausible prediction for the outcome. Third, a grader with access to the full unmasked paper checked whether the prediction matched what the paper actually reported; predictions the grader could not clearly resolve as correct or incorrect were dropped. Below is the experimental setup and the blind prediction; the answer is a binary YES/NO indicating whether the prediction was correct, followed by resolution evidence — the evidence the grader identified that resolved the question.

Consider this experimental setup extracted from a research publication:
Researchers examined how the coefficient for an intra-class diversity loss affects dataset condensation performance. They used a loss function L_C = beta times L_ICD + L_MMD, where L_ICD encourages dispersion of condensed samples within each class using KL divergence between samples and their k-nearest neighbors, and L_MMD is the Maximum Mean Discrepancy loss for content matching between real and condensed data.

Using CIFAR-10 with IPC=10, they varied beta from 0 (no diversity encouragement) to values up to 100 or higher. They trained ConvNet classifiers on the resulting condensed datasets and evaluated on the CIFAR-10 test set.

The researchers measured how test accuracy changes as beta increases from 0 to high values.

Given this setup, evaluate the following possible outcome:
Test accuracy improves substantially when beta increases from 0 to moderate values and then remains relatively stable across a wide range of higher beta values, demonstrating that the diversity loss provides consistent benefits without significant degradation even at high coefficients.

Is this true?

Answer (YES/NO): NO